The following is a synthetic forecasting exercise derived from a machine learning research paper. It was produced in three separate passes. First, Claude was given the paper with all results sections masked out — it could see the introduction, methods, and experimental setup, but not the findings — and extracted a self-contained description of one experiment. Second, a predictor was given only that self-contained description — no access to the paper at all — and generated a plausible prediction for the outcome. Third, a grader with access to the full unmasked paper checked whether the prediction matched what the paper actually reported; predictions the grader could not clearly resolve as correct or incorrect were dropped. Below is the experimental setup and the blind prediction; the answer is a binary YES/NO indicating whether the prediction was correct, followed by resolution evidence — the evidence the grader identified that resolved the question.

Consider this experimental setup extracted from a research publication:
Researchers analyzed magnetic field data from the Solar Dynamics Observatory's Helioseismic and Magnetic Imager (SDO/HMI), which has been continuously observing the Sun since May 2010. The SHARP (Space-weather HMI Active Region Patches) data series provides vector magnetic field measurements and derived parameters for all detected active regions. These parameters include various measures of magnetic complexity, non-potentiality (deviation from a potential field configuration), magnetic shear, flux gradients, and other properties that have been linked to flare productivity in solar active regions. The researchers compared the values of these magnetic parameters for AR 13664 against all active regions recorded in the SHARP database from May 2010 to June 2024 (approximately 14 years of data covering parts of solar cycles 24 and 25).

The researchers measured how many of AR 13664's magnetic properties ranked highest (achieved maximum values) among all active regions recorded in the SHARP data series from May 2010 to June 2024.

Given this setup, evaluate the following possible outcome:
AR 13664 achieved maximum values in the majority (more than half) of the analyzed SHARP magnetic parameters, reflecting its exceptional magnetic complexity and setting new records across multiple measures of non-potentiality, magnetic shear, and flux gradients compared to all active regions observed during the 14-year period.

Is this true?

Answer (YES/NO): NO